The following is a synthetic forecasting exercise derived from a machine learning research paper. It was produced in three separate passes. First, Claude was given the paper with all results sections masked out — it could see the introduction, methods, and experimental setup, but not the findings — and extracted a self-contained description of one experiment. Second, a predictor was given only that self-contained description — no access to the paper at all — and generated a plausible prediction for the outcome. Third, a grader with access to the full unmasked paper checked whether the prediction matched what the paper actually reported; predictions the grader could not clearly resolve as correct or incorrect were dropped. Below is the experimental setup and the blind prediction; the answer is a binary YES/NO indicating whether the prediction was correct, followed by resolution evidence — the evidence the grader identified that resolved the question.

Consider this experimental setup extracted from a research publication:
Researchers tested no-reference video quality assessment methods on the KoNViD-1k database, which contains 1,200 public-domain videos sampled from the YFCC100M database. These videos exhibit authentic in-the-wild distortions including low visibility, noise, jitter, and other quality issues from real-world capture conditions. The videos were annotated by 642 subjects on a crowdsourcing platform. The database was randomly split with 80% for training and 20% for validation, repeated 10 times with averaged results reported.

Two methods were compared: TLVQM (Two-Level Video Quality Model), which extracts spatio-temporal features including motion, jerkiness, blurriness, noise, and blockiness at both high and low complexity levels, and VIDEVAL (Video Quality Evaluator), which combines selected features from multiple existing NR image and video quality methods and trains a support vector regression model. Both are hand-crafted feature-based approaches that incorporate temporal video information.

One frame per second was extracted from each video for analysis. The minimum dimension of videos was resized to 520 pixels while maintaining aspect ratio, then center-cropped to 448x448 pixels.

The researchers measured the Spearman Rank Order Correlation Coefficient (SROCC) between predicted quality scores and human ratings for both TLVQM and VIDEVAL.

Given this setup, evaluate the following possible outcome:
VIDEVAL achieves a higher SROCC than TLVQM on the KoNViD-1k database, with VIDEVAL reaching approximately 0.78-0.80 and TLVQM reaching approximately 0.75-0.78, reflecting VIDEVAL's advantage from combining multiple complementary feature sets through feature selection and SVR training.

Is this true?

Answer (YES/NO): YES